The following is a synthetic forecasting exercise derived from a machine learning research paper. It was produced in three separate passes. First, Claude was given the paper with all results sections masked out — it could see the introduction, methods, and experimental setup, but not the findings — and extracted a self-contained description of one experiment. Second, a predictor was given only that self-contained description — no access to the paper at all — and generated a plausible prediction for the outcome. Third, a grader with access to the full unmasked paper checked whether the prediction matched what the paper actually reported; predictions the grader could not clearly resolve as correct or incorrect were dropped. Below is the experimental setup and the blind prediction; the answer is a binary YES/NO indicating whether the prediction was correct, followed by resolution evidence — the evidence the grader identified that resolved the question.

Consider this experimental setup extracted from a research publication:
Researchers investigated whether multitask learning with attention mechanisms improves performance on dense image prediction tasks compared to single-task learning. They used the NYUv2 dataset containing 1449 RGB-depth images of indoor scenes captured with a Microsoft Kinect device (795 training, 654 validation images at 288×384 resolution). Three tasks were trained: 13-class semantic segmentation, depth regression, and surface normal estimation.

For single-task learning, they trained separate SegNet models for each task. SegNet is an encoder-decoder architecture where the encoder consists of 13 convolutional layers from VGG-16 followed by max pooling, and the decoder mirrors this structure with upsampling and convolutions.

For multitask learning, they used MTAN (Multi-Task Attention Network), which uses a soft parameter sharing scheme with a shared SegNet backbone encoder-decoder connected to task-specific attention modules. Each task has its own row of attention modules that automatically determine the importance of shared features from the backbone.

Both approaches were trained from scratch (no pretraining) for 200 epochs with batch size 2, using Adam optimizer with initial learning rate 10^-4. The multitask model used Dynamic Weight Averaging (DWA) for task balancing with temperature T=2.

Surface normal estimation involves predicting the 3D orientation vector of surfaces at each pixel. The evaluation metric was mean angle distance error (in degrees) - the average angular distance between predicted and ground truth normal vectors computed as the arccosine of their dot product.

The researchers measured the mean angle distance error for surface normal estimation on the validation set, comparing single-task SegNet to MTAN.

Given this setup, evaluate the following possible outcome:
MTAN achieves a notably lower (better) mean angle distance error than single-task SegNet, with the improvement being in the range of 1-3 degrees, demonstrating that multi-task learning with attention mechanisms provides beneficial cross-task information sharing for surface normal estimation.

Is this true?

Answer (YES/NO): NO